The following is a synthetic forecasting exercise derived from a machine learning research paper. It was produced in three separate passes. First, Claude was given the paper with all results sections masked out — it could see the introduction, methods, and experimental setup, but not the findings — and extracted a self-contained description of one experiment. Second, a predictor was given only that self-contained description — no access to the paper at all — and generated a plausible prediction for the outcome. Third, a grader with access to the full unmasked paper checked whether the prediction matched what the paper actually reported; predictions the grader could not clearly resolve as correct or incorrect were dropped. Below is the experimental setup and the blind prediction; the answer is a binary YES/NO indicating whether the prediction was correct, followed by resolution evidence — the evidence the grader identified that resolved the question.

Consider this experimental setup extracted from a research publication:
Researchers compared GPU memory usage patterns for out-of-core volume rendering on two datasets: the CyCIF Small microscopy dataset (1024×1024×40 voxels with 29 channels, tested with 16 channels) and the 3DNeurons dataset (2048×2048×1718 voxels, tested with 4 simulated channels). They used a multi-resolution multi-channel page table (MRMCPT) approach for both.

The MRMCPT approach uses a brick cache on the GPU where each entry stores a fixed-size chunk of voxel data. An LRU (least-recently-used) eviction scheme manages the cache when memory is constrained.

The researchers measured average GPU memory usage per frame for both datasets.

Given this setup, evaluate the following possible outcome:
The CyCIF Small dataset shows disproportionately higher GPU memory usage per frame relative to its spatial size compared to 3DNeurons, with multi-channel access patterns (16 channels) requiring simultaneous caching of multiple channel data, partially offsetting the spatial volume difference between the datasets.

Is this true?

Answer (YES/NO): YES